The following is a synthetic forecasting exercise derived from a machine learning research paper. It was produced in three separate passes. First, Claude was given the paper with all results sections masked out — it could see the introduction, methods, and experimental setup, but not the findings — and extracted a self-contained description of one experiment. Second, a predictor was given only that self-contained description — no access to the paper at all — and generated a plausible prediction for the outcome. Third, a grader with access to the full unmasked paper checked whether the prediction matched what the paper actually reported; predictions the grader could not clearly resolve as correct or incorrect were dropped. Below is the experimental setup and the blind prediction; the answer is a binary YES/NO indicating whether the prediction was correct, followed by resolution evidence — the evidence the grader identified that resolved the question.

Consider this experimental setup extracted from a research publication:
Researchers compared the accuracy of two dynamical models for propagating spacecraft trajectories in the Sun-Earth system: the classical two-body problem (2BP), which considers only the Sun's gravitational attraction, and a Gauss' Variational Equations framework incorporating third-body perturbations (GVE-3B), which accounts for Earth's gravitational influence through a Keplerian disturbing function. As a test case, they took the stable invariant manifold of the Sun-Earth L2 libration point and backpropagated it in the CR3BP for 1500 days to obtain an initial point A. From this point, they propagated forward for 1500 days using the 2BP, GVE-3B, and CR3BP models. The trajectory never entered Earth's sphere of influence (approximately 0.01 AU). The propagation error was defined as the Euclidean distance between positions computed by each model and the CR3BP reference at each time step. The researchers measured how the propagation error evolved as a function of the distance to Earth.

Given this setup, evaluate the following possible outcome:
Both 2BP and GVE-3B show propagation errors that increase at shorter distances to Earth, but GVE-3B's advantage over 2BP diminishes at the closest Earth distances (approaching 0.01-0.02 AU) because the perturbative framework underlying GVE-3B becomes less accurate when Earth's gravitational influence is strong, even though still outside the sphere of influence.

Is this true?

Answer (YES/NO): NO